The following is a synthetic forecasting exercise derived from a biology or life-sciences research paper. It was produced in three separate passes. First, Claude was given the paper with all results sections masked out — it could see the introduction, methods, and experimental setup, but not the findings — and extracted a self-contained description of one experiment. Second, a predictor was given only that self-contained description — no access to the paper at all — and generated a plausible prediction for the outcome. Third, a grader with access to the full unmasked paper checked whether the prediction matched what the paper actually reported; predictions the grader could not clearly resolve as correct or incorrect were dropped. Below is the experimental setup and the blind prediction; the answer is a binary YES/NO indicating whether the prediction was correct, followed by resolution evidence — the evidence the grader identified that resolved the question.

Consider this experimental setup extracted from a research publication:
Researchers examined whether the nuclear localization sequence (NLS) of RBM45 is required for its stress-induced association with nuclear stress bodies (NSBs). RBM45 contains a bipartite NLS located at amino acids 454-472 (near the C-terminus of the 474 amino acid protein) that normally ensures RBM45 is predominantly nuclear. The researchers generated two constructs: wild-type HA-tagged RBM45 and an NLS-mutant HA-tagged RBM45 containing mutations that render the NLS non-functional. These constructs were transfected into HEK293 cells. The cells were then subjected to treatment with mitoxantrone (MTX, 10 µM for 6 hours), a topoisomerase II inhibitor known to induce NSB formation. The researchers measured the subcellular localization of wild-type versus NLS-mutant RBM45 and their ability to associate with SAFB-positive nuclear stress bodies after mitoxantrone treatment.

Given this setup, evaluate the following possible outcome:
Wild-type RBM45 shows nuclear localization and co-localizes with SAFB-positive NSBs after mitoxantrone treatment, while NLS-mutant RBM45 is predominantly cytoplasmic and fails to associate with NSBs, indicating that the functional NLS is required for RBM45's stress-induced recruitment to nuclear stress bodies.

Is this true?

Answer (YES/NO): YES